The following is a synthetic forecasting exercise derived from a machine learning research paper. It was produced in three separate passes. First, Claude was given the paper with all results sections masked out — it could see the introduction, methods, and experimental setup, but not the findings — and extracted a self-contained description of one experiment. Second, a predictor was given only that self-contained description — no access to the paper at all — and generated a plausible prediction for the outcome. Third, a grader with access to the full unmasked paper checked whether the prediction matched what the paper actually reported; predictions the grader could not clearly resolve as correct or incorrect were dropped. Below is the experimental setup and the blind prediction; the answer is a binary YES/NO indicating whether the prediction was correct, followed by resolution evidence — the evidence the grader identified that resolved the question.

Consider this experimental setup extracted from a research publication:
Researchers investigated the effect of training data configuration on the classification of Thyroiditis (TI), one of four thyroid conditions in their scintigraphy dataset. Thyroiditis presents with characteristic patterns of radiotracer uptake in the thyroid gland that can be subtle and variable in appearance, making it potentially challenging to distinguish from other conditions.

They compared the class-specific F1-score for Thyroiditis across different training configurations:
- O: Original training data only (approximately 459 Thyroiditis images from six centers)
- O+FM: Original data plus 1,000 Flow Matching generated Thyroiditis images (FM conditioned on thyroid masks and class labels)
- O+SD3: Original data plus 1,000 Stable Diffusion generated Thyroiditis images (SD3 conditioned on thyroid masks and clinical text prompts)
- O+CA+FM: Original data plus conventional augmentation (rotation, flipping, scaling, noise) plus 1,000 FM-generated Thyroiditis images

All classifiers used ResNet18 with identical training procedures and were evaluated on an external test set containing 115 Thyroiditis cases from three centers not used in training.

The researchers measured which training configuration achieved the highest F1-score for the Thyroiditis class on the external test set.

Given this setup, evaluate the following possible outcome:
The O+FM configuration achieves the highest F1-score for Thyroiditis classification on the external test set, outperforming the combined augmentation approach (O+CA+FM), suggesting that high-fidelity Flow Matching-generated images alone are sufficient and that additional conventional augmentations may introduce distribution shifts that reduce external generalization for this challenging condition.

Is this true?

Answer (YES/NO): YES